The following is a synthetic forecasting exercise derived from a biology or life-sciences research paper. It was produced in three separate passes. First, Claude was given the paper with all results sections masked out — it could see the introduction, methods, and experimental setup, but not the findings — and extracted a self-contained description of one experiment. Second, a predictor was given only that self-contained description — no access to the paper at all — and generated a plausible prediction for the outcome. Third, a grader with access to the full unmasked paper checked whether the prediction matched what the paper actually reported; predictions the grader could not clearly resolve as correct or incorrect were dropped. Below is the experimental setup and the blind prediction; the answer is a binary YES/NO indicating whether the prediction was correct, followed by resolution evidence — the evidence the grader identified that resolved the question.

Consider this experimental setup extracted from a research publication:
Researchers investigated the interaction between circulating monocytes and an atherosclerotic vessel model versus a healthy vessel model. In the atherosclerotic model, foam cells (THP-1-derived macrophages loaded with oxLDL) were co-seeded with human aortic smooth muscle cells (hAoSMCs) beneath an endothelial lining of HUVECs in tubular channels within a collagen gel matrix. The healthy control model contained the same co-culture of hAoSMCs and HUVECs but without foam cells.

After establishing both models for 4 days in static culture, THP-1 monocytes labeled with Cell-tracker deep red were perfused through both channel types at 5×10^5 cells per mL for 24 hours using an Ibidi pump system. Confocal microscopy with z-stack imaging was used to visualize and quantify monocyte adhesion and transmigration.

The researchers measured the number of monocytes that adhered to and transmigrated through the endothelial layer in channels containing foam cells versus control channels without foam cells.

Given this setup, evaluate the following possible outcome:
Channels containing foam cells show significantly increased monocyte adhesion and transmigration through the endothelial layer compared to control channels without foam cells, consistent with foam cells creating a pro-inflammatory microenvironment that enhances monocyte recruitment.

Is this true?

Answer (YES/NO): YES